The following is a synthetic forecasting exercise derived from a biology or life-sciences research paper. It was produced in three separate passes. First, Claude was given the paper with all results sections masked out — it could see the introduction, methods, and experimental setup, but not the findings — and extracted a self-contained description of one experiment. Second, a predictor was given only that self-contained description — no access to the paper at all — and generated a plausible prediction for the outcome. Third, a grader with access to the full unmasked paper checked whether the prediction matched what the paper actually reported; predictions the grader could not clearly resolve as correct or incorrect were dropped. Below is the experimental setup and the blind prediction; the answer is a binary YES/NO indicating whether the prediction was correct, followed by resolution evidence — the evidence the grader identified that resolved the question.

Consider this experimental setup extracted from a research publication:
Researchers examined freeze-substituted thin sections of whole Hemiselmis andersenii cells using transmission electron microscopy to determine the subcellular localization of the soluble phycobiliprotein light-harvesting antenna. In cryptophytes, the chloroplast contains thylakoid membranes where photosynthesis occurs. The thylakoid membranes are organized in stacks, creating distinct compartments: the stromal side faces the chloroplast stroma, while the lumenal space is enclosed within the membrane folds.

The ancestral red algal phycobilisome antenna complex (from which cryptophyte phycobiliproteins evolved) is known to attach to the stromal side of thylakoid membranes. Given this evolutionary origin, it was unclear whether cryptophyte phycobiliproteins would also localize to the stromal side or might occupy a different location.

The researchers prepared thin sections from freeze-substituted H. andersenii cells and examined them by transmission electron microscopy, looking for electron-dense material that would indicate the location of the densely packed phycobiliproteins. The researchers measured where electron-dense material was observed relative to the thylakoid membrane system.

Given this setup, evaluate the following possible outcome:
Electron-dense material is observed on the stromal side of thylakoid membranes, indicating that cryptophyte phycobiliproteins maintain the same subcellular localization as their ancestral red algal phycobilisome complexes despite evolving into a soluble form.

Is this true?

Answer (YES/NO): NO